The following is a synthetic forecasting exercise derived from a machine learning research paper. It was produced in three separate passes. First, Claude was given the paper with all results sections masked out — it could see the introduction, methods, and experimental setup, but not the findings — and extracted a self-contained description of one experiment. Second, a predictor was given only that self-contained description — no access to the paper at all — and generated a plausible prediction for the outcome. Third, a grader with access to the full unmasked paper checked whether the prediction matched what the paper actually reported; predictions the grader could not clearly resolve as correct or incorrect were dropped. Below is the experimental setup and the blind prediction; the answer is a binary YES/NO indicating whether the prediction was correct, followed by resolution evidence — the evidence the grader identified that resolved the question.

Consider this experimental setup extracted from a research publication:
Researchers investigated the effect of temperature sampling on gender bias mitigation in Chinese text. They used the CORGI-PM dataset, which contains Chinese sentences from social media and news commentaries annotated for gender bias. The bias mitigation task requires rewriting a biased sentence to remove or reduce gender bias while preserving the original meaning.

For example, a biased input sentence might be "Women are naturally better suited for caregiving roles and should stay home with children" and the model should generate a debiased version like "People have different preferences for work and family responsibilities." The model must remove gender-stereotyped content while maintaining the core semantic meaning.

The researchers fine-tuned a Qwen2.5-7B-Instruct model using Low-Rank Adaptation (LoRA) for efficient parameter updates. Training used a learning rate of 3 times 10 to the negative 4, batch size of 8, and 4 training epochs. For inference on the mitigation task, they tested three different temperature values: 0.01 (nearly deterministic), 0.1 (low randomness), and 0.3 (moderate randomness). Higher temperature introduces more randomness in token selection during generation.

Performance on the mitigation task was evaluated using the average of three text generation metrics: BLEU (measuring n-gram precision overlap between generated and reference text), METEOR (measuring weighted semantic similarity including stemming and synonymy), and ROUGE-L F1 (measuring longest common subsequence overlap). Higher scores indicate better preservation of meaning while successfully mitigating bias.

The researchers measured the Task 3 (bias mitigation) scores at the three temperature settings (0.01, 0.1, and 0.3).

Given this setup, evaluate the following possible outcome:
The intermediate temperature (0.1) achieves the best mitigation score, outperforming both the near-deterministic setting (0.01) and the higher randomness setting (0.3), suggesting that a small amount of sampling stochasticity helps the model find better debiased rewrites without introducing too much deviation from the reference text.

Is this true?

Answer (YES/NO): NO